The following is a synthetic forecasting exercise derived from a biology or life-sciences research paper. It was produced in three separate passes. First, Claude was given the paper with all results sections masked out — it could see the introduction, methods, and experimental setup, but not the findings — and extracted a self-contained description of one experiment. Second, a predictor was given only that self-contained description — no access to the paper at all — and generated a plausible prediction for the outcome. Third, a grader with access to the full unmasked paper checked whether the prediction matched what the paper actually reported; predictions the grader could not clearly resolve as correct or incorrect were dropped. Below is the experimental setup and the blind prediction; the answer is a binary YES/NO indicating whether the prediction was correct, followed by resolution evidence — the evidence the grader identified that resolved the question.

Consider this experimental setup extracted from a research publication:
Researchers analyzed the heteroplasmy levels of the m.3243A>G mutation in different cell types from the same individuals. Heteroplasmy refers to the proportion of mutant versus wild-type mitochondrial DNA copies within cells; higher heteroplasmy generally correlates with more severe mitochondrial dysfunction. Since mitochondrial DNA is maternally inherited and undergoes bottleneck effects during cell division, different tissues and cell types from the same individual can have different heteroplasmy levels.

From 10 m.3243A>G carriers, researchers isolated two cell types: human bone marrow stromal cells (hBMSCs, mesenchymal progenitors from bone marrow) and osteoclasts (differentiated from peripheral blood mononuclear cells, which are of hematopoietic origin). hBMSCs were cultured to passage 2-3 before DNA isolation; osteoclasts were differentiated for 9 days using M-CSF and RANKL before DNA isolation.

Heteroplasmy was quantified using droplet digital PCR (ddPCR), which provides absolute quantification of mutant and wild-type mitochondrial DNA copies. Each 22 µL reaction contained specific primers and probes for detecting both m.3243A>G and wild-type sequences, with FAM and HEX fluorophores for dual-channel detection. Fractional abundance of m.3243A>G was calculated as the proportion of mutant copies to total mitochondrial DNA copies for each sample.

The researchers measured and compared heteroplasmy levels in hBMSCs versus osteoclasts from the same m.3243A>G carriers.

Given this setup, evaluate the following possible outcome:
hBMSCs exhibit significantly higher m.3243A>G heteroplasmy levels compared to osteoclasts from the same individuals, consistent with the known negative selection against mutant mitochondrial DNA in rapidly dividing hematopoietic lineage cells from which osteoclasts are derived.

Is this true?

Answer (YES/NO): YES